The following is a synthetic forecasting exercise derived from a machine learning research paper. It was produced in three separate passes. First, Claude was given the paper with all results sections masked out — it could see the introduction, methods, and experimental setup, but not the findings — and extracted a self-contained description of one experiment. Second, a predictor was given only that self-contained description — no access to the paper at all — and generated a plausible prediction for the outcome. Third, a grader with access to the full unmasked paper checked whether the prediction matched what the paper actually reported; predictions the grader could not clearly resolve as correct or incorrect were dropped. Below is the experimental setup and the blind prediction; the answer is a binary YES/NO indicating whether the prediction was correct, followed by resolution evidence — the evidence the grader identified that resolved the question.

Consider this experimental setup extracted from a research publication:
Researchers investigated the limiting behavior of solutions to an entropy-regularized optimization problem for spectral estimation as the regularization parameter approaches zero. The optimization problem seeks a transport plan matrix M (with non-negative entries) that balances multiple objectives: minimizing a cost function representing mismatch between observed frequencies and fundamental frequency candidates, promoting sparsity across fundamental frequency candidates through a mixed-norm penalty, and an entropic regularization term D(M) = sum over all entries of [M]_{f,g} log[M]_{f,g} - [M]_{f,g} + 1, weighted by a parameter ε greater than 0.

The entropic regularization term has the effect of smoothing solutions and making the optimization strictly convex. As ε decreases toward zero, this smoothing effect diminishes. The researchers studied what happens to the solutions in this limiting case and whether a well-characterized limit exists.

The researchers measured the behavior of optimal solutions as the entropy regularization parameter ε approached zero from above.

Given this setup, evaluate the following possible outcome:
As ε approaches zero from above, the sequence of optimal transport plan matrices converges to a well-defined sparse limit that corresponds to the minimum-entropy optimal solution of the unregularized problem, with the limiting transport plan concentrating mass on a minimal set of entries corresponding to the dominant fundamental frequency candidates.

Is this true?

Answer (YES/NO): NO